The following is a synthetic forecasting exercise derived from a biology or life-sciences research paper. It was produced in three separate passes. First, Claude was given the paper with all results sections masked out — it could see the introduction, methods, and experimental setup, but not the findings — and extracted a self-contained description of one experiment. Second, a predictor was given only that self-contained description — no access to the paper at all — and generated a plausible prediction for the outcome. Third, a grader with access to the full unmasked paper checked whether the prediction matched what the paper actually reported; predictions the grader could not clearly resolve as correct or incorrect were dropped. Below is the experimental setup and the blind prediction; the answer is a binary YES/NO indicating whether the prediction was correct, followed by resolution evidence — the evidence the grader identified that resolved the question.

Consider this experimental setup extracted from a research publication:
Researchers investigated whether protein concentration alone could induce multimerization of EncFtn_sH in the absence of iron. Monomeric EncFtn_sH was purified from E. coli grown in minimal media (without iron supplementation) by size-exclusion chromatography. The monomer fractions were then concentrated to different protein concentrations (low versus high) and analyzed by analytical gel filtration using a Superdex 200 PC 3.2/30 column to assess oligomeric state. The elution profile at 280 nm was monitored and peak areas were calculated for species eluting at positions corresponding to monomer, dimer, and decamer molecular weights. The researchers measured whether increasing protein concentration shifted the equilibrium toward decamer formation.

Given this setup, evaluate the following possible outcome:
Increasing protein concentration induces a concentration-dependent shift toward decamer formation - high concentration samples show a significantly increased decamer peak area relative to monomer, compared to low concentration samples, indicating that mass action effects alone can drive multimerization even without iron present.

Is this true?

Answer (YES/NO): NO